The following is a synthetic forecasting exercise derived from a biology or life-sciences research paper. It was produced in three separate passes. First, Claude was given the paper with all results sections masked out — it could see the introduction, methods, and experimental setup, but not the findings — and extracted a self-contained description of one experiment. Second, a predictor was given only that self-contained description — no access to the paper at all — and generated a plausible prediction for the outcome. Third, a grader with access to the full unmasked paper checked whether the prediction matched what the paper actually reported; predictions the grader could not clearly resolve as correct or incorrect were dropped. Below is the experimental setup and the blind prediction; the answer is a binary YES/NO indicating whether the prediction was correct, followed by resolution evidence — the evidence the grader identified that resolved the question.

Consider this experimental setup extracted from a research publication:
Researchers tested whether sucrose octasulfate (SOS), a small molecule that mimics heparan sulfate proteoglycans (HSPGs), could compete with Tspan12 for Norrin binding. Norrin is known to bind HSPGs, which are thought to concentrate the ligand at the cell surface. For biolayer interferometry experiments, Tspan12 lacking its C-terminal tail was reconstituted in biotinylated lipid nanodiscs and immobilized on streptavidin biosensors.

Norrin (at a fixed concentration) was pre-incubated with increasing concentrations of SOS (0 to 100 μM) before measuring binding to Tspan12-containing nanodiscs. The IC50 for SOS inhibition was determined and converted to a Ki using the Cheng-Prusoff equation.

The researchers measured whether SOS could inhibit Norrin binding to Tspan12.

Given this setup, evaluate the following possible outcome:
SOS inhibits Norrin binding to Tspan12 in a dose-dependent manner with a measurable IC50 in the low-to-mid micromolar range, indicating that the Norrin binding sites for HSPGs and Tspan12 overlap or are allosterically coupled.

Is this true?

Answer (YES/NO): YES